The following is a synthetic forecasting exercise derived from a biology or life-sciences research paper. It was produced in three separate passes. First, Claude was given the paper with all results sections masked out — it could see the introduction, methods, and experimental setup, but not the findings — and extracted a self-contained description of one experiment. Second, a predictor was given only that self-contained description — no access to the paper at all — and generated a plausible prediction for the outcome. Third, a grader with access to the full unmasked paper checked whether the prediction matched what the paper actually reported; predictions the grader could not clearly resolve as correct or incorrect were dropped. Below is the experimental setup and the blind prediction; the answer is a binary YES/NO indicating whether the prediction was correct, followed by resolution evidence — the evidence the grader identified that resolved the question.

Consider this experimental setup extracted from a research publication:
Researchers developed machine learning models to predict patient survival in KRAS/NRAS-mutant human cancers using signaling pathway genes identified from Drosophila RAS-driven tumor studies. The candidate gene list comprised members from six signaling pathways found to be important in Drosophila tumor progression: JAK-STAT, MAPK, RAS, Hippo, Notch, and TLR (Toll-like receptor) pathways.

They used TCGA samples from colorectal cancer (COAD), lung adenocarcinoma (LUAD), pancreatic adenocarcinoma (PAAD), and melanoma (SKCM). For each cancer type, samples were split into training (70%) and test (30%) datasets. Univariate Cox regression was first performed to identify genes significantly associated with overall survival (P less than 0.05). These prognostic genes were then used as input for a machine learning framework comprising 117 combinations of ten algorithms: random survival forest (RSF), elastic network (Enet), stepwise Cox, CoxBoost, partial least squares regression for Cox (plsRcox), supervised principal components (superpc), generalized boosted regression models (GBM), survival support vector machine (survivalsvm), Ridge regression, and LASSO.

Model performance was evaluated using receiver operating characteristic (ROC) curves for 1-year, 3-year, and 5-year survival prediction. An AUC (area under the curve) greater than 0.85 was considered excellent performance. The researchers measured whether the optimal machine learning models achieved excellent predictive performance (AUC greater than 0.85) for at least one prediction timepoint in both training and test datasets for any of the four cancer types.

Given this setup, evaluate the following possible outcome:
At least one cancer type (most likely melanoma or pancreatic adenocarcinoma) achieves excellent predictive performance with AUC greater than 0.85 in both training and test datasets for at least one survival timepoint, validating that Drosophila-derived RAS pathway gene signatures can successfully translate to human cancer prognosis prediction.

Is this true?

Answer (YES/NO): YES